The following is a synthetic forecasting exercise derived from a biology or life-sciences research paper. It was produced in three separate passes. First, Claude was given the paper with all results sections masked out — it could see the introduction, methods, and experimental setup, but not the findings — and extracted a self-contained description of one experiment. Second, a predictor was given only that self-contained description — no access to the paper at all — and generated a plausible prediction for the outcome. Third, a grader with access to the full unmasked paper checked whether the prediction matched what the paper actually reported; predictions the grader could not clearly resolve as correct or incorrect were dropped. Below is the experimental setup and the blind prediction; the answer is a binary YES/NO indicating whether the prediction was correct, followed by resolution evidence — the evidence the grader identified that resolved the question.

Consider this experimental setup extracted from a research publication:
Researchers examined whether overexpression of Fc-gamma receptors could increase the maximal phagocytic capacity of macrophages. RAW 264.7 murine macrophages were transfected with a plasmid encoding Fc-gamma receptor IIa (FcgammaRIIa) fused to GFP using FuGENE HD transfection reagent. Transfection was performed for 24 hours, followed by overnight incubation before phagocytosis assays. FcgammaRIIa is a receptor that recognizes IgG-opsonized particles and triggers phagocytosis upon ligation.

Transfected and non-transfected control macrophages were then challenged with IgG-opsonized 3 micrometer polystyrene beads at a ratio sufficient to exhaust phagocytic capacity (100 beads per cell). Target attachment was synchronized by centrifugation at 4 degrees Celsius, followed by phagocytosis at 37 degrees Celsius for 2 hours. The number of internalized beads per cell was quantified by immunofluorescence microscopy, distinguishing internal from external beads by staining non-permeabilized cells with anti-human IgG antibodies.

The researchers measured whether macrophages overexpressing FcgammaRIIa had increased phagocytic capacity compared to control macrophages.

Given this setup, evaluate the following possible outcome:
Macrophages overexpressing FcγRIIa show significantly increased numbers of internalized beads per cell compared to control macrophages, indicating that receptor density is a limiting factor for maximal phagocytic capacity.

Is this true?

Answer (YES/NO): NO